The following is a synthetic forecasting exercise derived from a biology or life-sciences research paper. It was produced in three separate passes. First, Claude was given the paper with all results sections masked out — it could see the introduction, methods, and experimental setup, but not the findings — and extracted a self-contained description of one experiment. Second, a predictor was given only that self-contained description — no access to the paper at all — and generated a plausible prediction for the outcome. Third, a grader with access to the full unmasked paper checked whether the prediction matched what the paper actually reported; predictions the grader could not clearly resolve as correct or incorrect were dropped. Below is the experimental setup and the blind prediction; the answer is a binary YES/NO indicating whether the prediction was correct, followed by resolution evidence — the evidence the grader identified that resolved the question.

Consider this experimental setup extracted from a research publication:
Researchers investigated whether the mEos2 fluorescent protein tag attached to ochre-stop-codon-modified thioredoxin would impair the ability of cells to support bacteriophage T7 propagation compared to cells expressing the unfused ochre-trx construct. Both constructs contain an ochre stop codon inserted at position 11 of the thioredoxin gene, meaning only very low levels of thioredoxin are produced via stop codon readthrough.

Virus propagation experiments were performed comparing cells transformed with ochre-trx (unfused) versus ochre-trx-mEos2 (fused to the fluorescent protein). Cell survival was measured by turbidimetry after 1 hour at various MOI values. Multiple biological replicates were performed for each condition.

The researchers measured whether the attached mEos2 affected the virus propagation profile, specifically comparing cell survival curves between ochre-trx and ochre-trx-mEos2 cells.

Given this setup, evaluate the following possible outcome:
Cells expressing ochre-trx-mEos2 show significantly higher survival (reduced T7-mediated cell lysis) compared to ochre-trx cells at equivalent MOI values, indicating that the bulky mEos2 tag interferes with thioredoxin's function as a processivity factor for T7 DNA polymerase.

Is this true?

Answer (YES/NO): YES